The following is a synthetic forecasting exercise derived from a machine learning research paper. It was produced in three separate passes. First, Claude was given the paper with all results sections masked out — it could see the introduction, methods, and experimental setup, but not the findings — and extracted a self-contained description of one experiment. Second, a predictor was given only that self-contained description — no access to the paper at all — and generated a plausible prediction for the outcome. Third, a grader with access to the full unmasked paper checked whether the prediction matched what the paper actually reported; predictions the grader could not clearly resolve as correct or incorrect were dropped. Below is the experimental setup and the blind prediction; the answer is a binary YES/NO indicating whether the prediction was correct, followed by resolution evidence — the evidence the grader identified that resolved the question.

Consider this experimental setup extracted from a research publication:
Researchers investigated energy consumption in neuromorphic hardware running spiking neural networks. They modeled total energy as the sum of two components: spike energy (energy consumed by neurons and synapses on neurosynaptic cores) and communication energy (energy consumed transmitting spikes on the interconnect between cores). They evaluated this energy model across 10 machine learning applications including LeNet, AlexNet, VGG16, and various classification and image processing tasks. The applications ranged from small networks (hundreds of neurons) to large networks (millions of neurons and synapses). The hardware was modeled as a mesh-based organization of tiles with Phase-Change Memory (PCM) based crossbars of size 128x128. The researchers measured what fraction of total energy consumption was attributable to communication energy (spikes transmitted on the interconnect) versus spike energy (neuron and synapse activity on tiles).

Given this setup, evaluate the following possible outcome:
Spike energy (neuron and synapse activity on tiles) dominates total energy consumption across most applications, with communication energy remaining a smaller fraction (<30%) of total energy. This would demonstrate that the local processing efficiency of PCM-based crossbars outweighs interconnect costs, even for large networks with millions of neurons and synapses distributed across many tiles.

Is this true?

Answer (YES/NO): NO